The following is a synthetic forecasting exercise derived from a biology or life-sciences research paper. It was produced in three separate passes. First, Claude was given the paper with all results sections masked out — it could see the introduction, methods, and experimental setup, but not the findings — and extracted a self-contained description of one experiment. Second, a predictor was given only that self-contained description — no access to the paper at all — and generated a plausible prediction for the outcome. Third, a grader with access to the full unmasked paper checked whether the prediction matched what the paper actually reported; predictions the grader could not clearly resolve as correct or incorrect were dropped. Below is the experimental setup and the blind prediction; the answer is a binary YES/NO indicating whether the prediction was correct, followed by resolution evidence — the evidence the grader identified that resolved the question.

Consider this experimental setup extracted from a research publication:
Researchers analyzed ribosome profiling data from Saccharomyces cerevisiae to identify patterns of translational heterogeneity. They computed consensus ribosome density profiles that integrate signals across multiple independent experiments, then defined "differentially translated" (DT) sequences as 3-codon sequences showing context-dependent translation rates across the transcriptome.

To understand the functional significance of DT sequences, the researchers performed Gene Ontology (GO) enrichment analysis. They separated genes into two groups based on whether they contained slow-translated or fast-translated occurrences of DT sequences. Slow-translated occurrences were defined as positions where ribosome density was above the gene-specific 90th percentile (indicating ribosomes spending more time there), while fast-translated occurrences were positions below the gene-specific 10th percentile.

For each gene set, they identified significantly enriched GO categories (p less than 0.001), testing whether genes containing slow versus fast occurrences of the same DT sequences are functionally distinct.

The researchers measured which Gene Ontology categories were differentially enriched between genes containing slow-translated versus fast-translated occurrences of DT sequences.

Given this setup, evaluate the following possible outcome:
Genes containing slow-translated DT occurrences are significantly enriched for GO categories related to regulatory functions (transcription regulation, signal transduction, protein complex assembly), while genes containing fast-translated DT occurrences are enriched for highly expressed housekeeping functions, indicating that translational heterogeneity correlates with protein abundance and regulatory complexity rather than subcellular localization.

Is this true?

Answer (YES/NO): NO